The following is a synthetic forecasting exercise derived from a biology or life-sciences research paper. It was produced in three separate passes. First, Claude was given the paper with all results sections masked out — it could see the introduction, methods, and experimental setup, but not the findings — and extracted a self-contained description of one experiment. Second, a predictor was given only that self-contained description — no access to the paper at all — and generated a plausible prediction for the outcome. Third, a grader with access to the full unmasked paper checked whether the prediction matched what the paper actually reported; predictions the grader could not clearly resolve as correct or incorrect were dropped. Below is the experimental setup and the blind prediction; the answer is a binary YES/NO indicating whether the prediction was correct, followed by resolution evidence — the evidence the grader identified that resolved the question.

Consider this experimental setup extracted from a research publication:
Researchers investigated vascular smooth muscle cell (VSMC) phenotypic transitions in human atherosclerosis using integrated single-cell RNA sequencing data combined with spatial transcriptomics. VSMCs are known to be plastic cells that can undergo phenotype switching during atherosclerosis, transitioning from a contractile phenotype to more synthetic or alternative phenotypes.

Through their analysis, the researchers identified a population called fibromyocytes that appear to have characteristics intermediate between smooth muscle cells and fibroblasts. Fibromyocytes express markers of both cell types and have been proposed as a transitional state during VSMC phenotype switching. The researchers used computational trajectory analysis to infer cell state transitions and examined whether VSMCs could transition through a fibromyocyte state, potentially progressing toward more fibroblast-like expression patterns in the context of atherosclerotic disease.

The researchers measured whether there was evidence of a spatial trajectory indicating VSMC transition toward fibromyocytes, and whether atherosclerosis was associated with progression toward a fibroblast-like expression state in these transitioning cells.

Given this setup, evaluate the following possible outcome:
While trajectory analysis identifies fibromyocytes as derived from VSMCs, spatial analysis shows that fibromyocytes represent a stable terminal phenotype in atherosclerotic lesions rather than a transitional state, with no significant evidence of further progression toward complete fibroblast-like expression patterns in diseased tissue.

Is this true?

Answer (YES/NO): NO